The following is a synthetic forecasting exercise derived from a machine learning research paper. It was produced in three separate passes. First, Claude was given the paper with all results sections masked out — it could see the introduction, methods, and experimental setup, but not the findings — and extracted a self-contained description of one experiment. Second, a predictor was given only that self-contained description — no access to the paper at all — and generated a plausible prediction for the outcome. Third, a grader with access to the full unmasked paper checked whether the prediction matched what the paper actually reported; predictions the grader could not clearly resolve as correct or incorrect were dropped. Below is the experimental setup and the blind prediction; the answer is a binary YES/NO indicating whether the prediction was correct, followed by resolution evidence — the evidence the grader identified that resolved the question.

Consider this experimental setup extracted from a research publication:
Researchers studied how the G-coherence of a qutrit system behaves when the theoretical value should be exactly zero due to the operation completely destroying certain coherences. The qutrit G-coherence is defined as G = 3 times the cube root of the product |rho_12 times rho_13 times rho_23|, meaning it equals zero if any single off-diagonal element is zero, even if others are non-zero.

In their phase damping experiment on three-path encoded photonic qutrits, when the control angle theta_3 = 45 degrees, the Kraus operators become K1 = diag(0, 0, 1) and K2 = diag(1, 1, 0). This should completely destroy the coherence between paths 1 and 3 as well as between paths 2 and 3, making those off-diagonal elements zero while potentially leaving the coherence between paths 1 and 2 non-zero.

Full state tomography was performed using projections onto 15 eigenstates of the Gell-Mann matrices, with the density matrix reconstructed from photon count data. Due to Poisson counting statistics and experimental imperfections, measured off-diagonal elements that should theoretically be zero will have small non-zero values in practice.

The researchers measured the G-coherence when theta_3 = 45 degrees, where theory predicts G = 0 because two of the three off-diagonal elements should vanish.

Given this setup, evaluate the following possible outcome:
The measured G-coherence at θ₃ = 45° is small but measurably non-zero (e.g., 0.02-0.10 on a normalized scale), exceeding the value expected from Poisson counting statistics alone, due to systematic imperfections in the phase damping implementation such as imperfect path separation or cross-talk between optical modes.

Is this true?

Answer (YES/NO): NO